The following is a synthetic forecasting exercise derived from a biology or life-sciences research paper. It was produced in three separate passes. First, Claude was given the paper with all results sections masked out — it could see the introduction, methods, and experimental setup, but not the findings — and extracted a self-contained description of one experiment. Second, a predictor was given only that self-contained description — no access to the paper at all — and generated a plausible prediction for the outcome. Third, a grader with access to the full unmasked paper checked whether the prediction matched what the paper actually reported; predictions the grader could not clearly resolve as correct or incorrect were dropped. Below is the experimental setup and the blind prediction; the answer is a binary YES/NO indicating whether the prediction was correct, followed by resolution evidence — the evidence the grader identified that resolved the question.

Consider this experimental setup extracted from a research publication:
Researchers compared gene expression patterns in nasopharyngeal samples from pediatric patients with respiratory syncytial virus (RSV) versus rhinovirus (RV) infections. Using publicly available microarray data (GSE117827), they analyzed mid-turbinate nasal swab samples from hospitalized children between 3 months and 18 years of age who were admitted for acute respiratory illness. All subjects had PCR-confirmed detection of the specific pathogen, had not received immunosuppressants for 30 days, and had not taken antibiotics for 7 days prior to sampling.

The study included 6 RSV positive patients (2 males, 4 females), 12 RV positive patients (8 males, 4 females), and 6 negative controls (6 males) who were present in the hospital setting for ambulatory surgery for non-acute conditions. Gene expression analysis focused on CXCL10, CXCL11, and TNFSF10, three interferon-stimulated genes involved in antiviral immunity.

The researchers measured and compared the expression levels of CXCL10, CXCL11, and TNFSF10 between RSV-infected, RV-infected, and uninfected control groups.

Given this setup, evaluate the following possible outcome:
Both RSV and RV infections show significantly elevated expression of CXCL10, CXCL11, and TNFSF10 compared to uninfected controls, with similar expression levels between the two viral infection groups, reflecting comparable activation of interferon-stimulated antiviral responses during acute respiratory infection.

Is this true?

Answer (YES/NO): NO